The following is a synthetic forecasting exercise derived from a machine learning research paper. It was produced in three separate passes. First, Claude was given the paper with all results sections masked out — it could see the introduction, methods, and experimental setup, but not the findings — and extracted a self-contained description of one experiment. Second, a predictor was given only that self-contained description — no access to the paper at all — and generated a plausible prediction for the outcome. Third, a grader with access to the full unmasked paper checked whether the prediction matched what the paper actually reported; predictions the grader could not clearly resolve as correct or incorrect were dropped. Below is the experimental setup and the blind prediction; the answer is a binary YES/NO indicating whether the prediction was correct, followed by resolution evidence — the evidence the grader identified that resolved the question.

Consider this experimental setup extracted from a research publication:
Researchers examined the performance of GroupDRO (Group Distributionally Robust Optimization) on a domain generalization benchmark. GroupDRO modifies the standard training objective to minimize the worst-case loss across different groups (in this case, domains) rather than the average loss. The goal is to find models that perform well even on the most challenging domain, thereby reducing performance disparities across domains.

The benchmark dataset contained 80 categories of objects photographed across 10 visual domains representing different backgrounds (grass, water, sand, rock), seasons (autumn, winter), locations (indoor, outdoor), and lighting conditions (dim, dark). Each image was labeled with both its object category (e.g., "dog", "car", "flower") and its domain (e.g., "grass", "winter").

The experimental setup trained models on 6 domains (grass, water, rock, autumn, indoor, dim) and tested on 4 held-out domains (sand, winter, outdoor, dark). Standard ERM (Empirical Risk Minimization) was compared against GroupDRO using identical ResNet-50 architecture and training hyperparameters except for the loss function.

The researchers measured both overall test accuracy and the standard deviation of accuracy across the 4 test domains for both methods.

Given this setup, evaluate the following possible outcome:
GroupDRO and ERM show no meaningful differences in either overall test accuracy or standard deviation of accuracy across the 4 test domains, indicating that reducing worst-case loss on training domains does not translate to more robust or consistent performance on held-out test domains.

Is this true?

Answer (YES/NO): YES